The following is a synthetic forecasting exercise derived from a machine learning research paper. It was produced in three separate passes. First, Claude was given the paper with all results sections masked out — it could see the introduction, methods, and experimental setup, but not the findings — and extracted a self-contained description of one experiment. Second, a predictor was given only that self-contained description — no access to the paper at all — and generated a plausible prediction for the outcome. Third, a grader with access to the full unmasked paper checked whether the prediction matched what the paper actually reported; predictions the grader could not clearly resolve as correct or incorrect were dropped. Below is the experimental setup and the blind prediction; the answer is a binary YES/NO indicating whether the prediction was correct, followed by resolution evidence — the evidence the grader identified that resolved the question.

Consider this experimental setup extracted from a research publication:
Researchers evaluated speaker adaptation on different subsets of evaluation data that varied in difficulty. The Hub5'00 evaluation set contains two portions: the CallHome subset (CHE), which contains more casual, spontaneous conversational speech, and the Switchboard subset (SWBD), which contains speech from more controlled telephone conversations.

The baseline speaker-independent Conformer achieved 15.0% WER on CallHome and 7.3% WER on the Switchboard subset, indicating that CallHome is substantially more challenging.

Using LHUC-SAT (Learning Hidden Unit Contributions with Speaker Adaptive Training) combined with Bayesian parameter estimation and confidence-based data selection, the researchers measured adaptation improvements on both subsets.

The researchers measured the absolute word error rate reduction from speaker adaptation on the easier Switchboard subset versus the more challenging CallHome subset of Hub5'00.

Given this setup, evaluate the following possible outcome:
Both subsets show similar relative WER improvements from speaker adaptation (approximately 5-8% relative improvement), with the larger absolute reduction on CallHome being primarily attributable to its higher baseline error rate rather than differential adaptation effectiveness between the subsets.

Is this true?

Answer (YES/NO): NO